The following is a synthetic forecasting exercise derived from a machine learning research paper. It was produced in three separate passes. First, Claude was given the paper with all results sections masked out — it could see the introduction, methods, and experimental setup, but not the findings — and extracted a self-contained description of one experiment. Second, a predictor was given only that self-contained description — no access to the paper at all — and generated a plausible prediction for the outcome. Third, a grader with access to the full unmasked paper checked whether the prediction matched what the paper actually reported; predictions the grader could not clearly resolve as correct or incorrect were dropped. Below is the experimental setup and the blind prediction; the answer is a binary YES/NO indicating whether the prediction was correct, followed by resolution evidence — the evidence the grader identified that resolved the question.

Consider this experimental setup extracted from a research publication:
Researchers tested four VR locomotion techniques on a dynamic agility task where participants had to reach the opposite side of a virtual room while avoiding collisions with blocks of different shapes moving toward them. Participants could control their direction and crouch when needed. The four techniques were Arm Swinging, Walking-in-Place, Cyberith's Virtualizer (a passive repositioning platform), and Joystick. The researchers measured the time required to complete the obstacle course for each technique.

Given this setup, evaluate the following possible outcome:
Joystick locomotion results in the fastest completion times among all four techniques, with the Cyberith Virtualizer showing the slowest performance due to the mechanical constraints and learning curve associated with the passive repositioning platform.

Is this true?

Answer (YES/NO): NO